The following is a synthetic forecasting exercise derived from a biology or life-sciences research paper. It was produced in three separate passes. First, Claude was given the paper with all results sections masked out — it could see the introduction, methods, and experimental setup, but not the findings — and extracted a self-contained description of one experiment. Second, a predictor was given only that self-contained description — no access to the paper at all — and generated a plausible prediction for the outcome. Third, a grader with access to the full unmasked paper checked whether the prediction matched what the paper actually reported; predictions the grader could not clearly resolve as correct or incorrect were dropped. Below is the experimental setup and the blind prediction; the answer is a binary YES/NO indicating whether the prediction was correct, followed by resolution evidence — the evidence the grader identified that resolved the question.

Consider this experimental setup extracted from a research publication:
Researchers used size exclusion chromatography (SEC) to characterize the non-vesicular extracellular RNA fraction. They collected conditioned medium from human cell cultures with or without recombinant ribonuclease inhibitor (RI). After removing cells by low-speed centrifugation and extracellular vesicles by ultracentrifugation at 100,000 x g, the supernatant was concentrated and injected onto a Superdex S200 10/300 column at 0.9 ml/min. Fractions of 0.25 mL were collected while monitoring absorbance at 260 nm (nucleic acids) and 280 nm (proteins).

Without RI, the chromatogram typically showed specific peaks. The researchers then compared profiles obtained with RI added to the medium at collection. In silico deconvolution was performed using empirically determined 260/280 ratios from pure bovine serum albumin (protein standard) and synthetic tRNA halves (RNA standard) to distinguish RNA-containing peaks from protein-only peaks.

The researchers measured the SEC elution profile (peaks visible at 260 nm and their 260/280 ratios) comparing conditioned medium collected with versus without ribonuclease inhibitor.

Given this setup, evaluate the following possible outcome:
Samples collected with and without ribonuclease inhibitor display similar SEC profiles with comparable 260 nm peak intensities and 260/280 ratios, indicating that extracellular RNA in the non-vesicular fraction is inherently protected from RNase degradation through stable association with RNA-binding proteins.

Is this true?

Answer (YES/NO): NO